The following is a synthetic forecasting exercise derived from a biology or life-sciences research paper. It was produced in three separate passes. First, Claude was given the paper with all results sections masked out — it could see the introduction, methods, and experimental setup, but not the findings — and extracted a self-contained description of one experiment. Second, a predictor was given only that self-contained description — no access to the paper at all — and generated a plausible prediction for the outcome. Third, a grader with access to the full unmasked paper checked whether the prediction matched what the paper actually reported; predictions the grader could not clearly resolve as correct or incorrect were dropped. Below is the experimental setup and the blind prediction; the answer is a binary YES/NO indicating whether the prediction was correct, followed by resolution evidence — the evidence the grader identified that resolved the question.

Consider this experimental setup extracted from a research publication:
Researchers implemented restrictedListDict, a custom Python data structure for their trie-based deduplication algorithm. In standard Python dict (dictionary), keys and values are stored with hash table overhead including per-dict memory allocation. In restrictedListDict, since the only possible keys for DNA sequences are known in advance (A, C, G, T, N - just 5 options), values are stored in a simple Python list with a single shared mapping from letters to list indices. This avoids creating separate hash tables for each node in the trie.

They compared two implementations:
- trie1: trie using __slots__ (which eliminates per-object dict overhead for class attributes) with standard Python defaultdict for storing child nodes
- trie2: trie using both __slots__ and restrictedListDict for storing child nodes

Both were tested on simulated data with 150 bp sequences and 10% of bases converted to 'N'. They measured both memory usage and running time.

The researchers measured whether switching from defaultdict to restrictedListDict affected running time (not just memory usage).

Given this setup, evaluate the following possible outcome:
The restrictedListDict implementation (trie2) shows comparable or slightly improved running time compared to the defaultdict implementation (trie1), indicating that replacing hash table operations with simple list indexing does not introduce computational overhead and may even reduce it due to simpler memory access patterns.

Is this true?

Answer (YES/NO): NO